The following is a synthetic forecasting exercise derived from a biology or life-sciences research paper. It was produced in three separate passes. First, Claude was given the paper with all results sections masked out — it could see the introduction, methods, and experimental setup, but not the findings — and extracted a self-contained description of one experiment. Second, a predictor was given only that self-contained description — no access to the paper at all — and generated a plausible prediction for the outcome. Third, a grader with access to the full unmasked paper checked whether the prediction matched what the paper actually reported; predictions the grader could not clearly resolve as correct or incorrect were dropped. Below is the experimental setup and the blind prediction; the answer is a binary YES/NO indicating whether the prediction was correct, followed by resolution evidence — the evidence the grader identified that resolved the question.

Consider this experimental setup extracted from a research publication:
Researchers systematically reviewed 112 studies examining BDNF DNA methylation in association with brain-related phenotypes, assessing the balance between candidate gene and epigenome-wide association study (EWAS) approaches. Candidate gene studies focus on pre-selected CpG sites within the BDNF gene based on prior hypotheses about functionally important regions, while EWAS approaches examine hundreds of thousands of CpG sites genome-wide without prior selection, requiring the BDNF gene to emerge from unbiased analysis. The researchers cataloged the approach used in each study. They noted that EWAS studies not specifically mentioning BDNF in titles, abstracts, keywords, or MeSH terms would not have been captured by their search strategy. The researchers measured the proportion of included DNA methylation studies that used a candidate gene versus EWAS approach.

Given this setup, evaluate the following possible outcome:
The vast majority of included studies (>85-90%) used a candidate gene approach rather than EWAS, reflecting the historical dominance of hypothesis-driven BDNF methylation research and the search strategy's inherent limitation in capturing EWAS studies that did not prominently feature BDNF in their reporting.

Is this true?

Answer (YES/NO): YES